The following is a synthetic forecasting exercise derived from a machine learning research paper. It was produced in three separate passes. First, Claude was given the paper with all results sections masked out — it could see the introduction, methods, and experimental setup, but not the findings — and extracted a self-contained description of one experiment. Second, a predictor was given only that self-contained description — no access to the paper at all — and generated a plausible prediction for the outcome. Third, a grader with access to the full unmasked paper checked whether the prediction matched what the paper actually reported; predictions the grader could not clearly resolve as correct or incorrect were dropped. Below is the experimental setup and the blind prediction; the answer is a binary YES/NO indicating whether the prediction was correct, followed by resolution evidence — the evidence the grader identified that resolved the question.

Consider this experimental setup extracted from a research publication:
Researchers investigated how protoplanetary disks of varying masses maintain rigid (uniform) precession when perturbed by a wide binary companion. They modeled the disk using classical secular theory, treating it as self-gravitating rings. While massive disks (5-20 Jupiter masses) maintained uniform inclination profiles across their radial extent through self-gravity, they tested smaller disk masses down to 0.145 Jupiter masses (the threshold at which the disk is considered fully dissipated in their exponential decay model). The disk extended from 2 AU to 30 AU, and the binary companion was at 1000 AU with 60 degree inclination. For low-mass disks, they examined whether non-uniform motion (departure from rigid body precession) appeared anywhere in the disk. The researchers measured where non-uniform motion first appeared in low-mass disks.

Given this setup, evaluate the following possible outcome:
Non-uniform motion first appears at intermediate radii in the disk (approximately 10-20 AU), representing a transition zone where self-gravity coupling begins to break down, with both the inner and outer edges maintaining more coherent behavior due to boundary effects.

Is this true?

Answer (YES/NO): NO